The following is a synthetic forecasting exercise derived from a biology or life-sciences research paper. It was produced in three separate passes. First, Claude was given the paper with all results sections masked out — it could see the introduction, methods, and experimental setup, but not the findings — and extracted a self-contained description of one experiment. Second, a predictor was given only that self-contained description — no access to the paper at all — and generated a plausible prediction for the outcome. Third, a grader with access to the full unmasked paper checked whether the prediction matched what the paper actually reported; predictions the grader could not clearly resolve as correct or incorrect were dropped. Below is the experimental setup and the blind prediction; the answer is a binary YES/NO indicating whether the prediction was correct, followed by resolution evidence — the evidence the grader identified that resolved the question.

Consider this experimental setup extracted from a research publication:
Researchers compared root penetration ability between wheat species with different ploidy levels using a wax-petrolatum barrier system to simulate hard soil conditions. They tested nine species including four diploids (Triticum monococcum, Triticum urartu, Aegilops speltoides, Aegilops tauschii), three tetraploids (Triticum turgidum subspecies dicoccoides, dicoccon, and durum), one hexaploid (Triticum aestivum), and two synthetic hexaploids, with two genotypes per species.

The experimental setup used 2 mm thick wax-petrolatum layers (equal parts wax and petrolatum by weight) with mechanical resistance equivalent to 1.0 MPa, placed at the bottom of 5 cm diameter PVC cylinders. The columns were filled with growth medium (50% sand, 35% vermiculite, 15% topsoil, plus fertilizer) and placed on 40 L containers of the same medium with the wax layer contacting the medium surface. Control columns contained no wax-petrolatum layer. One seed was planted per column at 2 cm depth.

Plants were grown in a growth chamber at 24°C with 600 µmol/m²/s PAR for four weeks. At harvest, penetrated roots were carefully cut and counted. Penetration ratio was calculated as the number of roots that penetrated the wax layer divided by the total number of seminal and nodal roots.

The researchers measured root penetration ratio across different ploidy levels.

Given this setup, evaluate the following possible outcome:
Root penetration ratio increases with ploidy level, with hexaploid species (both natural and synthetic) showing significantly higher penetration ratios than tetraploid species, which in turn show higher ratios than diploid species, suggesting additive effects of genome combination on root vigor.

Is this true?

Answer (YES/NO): NO